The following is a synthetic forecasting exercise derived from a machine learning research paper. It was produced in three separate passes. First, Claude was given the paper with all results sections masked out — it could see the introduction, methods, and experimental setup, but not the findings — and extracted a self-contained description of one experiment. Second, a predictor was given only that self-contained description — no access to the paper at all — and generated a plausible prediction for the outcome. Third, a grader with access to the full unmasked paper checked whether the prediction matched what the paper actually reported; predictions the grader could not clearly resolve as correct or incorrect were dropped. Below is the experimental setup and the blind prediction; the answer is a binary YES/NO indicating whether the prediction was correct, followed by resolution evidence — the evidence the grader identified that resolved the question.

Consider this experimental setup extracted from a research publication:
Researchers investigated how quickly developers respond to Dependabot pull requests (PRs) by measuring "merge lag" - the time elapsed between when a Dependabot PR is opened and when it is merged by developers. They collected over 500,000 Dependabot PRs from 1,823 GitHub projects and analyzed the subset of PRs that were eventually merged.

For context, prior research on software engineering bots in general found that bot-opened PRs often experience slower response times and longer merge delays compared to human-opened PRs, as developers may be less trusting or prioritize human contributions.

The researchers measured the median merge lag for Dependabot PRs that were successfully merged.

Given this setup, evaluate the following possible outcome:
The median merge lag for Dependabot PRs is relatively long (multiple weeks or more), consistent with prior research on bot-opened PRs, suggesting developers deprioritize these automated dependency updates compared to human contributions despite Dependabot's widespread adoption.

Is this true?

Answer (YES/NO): NO